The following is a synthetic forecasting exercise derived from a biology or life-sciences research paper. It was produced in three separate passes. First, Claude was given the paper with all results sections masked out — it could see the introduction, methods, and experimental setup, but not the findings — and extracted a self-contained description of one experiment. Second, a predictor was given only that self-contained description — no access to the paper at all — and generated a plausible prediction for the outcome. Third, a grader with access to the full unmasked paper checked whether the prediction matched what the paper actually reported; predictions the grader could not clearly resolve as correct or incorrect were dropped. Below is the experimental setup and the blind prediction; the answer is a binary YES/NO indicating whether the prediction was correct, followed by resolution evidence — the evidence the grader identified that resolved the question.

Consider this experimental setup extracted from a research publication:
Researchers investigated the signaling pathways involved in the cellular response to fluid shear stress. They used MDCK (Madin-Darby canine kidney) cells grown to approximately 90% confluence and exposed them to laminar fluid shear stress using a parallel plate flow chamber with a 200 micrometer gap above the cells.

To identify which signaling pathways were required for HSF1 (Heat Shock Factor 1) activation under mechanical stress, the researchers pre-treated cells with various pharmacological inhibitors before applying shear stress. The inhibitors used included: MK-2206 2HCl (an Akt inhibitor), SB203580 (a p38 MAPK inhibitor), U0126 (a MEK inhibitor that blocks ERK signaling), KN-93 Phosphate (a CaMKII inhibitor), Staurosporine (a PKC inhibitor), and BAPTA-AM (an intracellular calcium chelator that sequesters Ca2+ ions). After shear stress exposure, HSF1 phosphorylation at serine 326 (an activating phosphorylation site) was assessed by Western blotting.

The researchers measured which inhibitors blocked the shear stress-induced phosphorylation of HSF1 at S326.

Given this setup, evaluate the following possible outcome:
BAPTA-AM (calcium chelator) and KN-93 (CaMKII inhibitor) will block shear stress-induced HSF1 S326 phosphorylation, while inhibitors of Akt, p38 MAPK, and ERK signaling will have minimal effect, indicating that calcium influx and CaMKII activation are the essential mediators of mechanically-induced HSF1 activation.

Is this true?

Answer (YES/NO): NO